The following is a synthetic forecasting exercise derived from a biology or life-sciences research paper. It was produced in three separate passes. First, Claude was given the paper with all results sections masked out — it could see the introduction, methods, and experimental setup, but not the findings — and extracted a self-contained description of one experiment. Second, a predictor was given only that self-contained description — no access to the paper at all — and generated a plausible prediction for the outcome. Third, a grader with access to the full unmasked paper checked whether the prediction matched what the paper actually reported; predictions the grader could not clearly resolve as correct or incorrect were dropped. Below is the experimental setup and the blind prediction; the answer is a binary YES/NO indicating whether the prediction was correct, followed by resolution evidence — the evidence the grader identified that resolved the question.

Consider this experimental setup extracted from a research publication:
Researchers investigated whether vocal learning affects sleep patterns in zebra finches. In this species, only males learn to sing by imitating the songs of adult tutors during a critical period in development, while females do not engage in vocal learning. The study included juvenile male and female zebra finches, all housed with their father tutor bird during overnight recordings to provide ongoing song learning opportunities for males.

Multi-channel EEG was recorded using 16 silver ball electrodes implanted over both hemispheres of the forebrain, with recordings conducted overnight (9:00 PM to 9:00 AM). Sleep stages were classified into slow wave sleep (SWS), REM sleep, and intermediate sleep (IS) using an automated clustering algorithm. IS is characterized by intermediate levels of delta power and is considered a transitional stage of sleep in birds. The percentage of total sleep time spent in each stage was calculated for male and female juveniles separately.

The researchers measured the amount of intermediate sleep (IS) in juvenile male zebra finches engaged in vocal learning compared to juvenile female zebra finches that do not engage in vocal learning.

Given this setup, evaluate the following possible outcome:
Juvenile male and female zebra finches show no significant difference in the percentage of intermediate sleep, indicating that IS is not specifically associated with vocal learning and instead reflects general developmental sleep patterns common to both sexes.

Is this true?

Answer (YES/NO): NO